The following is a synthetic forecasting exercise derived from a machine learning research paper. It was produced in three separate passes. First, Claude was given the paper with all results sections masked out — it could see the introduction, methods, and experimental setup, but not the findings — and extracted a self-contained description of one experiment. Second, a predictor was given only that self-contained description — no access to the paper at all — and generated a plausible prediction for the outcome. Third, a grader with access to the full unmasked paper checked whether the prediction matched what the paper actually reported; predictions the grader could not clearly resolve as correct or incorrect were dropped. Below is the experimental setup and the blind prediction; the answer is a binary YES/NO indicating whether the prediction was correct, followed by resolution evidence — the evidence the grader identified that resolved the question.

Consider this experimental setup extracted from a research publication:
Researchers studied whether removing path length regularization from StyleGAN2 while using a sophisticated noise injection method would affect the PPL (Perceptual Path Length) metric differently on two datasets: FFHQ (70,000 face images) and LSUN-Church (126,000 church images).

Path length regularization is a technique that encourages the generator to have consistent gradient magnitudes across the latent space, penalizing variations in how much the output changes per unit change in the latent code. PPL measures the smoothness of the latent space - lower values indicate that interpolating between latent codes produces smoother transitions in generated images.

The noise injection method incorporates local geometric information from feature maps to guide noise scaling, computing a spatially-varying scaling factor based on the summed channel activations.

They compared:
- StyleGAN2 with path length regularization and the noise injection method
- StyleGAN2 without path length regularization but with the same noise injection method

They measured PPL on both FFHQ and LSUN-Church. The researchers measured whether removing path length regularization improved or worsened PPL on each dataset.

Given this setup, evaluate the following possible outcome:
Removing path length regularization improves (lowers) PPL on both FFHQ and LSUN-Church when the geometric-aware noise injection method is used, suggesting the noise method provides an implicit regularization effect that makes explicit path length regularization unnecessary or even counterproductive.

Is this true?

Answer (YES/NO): NO